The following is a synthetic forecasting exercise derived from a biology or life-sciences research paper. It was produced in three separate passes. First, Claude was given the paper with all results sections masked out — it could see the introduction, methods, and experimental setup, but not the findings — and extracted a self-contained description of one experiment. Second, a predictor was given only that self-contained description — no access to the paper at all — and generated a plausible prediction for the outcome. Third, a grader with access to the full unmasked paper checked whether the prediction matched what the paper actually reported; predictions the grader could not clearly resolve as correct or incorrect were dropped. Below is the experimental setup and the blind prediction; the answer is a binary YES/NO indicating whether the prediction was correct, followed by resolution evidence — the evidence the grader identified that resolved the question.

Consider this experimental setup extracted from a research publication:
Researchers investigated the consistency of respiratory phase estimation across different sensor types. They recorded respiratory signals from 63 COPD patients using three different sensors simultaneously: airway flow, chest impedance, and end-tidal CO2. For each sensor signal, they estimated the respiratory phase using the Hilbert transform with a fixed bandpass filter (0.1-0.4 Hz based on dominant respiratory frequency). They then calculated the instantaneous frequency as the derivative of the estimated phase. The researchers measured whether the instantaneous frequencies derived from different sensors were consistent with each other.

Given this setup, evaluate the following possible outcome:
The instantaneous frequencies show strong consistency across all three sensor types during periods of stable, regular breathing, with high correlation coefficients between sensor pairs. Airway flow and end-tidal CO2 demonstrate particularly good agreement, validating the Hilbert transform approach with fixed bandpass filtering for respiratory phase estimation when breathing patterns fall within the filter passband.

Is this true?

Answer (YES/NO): NO